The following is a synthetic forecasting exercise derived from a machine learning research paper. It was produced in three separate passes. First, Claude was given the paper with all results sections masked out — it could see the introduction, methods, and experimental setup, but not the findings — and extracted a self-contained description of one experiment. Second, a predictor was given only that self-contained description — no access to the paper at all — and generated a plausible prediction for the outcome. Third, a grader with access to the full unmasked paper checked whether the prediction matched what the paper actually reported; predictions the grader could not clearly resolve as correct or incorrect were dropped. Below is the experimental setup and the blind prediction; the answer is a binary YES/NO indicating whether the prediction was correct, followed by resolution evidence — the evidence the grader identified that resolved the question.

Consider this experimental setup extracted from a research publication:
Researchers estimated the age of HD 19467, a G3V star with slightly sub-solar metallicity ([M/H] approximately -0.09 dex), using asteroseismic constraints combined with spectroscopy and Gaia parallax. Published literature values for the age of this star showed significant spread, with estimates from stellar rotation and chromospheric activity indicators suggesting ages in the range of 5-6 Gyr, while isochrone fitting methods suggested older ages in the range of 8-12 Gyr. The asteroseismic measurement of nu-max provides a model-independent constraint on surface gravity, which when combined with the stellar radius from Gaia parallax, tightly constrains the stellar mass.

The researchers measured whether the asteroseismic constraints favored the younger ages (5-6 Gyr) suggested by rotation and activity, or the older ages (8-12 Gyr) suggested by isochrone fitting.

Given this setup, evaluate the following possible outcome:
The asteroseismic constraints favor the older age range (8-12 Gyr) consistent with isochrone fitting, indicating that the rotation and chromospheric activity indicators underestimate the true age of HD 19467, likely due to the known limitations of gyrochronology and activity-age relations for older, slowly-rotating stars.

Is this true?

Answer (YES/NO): YES